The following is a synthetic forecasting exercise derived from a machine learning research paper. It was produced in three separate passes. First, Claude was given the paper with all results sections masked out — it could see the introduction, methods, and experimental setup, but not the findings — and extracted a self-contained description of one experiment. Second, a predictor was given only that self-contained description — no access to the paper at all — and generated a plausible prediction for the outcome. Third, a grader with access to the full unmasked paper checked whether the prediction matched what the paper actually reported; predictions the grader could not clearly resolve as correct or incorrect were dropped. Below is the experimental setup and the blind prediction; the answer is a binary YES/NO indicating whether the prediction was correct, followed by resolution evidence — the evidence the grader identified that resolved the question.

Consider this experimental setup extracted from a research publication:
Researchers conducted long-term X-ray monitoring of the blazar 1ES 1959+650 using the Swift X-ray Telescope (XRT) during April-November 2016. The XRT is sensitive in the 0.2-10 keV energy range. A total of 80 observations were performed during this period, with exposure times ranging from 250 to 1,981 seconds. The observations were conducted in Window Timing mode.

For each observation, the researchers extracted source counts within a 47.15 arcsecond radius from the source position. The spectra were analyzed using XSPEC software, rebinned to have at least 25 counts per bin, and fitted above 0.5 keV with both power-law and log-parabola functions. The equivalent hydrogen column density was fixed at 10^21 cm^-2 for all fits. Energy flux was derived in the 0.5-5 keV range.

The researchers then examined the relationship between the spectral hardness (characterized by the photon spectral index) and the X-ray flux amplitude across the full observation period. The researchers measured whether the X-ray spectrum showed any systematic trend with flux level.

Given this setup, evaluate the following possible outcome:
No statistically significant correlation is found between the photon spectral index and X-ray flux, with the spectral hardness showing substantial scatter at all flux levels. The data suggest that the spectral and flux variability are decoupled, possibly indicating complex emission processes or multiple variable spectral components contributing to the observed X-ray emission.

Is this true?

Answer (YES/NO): NO